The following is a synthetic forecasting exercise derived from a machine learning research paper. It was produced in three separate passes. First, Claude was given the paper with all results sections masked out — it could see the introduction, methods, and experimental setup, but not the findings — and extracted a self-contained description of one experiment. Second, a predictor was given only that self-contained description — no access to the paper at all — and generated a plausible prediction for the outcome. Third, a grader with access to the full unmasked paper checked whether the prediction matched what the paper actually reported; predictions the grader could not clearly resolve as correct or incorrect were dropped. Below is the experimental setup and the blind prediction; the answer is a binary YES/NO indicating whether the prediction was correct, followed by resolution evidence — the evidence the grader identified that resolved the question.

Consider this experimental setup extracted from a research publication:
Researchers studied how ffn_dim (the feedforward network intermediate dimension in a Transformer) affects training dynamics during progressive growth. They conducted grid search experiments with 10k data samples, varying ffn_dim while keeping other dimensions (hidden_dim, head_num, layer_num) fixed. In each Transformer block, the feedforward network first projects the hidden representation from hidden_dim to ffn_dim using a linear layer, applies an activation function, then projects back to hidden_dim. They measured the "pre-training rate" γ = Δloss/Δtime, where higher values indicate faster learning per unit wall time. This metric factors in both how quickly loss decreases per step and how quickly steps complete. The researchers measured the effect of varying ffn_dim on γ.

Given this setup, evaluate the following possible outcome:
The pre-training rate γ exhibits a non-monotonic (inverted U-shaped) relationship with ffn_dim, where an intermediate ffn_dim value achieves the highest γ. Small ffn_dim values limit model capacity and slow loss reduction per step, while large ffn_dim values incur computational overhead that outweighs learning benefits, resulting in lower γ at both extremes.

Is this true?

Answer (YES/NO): NO